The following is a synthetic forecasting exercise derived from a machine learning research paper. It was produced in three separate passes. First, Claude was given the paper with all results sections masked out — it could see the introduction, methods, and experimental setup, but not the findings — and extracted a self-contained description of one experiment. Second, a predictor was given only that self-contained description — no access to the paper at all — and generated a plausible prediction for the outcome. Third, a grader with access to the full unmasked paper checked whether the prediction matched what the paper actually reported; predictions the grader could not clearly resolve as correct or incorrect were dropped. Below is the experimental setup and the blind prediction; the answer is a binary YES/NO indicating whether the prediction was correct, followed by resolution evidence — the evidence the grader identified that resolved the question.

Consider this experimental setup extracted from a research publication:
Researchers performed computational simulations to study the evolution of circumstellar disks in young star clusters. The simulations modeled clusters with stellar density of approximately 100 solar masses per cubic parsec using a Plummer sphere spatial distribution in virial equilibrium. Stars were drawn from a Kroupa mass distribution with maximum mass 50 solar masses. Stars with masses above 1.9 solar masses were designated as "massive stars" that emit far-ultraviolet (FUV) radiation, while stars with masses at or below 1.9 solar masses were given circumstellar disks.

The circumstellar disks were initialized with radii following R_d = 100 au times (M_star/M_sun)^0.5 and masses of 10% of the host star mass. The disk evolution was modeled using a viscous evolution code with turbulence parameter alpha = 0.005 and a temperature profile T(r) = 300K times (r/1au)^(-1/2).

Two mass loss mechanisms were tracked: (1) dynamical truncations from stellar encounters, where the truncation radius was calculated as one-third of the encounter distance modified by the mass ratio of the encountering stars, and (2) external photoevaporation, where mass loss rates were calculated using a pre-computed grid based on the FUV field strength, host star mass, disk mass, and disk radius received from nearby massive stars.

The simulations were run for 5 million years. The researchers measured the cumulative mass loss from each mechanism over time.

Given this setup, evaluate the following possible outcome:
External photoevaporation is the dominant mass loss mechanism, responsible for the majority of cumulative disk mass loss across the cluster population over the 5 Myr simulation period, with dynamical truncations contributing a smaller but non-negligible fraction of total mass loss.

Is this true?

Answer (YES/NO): NO